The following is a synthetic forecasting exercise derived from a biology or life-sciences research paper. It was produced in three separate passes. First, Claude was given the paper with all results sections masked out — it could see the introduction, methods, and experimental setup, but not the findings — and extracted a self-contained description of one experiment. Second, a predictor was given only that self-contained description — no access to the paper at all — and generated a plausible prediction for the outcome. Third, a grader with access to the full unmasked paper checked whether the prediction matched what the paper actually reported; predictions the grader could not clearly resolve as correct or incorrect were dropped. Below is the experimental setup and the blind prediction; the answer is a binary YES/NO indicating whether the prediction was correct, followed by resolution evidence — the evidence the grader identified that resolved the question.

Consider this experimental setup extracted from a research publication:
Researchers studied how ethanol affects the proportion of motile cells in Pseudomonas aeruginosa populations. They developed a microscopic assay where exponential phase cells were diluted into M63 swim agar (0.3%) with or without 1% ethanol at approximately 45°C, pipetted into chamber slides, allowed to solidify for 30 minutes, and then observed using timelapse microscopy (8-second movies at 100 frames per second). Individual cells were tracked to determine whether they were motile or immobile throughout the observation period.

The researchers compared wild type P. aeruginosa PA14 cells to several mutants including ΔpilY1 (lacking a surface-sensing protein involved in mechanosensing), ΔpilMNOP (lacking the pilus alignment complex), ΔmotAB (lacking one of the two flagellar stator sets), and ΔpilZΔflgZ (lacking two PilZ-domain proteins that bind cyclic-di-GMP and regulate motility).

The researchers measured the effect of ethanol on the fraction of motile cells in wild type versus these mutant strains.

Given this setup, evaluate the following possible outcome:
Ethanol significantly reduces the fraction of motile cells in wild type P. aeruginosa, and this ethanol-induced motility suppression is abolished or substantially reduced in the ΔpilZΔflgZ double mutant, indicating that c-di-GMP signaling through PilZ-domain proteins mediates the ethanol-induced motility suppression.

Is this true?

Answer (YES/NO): YES